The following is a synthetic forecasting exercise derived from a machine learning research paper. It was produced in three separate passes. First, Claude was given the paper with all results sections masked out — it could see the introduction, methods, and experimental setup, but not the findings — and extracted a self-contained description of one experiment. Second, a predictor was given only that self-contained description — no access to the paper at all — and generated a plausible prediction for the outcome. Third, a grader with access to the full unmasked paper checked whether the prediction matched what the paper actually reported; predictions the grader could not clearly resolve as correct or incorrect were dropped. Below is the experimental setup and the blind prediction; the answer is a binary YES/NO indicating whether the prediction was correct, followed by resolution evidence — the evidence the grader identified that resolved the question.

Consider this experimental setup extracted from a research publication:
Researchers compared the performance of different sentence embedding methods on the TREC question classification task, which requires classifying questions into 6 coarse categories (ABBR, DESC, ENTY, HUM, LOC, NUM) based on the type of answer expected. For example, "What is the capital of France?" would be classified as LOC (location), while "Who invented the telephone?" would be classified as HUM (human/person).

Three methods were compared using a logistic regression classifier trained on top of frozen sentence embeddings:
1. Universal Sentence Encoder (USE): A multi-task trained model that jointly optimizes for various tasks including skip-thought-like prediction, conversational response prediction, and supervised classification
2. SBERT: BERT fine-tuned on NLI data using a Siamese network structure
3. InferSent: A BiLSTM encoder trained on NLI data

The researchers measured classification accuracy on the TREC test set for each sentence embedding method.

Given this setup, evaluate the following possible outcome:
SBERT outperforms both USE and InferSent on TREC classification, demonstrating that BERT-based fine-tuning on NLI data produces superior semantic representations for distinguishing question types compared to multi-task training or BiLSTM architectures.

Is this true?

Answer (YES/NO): NO